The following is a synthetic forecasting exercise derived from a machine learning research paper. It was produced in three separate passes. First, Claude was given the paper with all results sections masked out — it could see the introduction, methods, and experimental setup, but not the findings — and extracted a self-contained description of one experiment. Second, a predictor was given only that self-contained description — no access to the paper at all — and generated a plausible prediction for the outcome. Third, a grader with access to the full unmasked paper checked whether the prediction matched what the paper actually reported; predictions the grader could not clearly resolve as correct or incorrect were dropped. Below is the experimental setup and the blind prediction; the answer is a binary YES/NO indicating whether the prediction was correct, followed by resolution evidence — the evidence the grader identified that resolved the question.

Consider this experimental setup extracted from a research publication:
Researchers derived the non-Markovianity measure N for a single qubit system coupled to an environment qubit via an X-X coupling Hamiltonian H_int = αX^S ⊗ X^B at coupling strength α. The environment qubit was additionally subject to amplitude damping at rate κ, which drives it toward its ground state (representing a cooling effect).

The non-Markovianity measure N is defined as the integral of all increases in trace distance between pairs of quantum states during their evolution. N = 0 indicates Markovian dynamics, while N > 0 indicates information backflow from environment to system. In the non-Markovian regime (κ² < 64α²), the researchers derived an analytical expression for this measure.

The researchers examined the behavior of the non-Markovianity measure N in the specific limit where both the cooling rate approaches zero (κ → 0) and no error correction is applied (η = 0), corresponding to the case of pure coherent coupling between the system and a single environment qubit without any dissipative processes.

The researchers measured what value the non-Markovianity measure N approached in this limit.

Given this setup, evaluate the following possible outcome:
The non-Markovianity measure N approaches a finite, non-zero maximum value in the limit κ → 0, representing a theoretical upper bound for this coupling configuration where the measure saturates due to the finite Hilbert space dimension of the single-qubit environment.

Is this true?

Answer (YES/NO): NO